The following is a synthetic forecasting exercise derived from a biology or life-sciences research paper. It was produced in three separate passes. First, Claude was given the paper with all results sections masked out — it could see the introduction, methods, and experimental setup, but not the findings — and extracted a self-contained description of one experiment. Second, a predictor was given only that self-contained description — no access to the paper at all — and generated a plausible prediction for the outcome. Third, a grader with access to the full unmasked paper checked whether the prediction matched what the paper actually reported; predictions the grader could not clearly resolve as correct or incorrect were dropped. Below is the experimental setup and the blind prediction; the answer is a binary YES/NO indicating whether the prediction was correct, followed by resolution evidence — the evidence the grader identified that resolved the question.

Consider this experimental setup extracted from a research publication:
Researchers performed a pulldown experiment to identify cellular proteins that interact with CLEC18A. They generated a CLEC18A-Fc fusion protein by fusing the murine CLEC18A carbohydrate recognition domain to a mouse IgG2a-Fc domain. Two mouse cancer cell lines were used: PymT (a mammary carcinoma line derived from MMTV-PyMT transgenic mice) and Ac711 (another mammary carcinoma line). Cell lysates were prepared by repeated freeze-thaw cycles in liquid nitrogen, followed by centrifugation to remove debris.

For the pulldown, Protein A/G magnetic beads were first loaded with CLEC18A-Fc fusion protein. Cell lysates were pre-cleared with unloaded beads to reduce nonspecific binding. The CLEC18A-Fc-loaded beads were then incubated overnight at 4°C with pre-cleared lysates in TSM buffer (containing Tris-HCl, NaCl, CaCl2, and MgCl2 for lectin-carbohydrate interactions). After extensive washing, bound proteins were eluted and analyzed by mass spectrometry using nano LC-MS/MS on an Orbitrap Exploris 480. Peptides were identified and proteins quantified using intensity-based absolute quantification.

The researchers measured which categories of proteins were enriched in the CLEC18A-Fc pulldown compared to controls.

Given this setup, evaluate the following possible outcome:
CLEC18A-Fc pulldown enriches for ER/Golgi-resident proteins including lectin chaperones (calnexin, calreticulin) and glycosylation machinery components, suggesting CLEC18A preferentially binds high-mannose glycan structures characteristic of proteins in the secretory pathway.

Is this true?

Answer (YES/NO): NO